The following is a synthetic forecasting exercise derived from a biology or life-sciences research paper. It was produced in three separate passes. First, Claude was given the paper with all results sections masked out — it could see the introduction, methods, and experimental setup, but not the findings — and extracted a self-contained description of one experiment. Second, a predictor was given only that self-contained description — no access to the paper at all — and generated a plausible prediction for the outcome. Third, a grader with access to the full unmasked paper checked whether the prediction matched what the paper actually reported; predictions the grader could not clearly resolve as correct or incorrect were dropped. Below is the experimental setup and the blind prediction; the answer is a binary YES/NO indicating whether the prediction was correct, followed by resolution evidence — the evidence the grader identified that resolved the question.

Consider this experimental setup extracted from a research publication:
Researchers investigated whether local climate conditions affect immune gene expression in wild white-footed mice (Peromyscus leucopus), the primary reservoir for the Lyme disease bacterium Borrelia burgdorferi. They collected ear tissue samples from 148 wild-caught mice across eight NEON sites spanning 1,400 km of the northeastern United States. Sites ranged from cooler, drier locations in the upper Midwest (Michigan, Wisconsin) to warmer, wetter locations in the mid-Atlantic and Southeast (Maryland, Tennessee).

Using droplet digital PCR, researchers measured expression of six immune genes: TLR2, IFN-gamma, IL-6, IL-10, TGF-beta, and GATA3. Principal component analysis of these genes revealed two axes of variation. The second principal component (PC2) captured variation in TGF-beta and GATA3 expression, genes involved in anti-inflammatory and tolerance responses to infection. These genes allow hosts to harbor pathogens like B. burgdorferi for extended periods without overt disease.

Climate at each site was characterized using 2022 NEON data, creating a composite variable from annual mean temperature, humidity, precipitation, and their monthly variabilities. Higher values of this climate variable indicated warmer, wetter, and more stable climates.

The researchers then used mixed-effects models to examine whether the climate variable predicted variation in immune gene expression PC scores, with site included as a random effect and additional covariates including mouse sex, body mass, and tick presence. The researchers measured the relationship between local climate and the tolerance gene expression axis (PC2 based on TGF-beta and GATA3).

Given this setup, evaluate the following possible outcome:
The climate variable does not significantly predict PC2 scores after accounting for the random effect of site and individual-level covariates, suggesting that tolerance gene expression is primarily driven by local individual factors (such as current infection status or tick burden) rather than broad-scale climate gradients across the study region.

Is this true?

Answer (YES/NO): NO